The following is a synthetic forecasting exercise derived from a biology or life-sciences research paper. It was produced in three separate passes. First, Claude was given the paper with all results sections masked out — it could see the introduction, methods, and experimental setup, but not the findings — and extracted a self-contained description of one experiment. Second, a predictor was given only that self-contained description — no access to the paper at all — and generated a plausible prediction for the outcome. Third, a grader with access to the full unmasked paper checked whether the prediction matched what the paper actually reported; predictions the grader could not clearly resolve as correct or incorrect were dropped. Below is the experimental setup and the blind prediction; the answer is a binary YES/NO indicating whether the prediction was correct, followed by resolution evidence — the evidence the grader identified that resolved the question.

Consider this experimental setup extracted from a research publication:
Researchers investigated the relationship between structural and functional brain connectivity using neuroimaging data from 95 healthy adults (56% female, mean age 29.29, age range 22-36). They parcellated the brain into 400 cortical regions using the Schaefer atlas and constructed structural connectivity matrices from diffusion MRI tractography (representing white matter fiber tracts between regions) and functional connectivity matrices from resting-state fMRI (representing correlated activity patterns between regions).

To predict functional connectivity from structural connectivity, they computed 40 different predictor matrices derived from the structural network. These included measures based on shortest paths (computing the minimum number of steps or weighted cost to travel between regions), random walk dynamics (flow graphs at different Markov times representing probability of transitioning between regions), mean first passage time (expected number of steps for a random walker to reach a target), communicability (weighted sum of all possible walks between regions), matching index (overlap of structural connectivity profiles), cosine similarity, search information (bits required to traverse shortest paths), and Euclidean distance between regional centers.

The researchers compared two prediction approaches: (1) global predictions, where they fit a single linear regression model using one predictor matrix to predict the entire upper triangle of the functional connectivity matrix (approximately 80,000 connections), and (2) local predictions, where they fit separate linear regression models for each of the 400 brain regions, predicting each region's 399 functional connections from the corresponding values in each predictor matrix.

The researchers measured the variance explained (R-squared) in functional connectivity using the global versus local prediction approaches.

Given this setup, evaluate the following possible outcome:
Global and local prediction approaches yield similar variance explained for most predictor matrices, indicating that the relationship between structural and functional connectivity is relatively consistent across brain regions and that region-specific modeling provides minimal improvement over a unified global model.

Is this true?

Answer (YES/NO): NO